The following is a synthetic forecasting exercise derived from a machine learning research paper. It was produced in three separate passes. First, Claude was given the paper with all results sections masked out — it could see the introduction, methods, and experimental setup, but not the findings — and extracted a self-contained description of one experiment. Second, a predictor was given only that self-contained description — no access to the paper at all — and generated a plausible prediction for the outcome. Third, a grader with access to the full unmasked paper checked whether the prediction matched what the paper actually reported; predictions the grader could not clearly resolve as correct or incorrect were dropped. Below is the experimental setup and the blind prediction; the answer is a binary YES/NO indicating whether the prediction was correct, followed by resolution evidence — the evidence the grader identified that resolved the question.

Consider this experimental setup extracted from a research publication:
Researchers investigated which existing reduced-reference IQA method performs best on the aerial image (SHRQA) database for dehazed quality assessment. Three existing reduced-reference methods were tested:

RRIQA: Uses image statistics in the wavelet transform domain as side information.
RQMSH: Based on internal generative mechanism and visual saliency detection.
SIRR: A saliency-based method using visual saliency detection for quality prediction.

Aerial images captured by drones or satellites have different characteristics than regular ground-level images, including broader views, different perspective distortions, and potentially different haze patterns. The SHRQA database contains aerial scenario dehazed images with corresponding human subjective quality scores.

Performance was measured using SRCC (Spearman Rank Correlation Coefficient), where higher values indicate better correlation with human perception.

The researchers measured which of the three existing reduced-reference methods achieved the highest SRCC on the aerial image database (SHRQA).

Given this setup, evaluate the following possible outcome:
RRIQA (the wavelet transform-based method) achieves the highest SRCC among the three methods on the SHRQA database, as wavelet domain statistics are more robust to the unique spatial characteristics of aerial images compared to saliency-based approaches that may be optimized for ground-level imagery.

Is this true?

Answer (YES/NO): YES